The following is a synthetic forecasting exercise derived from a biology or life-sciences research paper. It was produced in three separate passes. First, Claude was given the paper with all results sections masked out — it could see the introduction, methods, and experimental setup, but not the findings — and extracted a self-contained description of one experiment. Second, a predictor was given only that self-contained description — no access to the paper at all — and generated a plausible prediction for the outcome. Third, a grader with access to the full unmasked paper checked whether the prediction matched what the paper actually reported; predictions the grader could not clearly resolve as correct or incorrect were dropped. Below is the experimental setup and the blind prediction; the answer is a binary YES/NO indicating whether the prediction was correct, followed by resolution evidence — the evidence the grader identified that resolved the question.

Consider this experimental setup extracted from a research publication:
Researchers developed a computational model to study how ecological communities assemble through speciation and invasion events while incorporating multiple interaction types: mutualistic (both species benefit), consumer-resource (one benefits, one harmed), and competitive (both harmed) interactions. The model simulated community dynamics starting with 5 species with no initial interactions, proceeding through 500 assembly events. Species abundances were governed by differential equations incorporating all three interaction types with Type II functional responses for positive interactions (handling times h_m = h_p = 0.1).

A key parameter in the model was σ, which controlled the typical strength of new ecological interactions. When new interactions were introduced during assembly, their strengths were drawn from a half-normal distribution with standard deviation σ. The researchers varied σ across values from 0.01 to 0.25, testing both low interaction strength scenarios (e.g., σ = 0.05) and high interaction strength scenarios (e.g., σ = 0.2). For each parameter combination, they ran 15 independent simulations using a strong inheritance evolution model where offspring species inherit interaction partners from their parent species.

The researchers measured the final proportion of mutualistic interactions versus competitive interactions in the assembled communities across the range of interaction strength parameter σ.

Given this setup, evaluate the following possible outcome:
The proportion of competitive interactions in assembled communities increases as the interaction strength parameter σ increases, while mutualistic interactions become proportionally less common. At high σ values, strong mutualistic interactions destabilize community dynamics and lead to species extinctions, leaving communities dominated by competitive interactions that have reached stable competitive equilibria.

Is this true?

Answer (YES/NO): NO